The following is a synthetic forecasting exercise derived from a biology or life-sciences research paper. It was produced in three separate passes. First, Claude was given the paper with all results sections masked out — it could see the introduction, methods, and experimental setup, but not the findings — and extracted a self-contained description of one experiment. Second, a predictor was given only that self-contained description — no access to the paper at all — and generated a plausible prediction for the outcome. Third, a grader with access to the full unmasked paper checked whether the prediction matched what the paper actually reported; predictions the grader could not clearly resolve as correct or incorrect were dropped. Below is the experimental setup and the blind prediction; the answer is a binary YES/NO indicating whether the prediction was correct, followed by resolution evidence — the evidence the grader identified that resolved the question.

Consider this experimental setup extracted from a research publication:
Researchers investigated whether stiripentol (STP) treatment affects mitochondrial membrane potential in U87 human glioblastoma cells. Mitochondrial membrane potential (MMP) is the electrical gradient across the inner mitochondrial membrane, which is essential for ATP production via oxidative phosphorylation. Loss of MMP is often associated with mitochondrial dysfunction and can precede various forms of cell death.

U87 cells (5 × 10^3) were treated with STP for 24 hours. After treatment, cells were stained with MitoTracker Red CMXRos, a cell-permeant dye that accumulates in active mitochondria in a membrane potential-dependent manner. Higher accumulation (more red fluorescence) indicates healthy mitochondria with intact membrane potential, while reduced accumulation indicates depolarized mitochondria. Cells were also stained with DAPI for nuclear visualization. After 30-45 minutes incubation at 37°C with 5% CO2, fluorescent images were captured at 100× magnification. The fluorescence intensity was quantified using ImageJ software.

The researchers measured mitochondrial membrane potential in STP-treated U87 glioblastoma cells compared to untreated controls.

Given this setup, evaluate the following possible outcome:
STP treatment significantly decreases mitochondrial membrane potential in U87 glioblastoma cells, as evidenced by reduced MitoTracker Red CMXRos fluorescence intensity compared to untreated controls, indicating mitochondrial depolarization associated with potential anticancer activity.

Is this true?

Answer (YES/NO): YES